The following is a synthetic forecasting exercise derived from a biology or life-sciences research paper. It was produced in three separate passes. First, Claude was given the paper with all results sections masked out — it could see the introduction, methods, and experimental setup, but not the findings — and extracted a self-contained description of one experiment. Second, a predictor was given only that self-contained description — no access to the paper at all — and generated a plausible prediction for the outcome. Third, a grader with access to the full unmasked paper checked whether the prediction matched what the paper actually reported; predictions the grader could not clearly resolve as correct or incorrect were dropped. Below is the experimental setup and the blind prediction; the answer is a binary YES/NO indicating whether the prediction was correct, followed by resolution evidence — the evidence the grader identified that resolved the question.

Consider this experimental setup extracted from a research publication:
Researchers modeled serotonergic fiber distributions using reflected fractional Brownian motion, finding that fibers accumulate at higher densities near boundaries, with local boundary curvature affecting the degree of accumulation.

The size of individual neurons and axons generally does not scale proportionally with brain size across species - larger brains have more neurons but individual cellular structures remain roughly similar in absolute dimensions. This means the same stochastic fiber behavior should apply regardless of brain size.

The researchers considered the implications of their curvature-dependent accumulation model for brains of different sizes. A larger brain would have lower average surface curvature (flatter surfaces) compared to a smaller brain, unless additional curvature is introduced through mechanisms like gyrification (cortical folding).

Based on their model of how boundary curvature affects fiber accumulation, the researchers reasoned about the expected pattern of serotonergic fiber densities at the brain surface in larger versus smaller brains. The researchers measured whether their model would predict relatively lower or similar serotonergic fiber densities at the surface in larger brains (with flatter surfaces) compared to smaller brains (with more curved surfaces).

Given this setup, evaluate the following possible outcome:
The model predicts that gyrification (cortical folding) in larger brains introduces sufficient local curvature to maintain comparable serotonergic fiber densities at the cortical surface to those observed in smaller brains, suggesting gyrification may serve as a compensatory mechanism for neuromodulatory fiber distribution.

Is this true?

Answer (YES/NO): YES